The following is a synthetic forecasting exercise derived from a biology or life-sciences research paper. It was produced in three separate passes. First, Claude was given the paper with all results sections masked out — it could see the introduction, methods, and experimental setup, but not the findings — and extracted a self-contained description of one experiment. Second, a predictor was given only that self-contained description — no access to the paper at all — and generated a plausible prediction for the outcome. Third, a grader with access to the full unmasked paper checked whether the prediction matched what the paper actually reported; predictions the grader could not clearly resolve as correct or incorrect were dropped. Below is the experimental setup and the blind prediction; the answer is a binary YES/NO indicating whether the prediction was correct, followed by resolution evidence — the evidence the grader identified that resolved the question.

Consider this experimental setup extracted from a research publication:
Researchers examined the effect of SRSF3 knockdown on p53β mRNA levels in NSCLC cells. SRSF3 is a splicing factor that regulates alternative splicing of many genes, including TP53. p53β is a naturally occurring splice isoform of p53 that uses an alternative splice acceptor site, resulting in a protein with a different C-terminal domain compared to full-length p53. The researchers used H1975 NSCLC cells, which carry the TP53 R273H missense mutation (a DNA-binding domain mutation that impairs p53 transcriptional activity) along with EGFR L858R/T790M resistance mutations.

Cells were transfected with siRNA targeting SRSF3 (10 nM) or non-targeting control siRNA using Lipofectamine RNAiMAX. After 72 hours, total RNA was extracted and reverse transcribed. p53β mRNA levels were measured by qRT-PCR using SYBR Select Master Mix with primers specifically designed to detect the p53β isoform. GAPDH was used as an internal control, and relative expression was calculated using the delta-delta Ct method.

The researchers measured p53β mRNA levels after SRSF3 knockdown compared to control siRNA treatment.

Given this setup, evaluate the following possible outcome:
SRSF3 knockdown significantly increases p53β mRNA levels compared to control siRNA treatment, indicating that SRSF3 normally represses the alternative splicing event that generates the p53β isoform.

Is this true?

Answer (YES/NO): YES